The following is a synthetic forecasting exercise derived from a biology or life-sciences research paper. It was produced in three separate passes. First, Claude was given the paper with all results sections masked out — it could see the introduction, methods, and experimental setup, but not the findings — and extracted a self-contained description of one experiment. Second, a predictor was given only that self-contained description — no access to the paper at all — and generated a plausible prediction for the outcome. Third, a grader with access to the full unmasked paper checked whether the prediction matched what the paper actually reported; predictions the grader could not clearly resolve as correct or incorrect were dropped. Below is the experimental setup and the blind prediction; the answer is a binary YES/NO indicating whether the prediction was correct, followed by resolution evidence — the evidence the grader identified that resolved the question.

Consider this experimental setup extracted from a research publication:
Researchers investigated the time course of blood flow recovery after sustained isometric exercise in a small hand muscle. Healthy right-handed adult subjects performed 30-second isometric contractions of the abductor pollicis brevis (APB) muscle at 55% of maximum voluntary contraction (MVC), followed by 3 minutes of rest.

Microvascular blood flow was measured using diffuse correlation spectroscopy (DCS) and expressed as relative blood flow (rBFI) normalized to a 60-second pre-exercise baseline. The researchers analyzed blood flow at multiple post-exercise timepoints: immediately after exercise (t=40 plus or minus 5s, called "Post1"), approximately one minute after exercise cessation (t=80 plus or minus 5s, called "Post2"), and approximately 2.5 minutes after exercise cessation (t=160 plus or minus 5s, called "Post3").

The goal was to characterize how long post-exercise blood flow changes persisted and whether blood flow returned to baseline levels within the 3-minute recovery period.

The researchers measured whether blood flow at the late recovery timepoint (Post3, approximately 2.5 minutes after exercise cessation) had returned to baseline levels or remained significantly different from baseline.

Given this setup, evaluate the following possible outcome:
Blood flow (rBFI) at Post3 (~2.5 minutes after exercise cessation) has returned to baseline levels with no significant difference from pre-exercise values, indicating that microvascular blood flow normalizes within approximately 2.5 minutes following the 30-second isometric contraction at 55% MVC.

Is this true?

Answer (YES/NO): YES